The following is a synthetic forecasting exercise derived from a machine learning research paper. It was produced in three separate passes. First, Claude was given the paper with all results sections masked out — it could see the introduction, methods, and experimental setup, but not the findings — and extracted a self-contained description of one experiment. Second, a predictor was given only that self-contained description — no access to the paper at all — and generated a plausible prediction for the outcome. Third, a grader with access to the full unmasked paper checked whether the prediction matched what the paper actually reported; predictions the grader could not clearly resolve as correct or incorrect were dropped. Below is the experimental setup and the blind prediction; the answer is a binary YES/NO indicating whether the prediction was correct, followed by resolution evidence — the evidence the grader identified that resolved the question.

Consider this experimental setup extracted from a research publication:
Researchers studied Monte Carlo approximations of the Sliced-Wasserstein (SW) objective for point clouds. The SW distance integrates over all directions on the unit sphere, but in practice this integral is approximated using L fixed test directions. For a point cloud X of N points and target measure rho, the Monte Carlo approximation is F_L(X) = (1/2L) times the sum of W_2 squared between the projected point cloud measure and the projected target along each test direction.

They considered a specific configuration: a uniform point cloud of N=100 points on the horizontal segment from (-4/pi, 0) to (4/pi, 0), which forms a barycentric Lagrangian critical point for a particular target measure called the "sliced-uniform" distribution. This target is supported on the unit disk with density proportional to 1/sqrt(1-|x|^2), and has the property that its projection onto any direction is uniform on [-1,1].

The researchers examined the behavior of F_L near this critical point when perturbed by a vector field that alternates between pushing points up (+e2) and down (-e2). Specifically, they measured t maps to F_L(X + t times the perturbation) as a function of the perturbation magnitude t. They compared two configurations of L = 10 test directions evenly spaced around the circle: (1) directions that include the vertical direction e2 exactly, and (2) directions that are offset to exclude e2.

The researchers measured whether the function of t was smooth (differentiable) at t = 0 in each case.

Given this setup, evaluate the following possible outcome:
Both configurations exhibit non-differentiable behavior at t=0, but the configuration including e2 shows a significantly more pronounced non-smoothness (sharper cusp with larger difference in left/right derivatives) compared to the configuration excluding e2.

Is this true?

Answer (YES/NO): NO